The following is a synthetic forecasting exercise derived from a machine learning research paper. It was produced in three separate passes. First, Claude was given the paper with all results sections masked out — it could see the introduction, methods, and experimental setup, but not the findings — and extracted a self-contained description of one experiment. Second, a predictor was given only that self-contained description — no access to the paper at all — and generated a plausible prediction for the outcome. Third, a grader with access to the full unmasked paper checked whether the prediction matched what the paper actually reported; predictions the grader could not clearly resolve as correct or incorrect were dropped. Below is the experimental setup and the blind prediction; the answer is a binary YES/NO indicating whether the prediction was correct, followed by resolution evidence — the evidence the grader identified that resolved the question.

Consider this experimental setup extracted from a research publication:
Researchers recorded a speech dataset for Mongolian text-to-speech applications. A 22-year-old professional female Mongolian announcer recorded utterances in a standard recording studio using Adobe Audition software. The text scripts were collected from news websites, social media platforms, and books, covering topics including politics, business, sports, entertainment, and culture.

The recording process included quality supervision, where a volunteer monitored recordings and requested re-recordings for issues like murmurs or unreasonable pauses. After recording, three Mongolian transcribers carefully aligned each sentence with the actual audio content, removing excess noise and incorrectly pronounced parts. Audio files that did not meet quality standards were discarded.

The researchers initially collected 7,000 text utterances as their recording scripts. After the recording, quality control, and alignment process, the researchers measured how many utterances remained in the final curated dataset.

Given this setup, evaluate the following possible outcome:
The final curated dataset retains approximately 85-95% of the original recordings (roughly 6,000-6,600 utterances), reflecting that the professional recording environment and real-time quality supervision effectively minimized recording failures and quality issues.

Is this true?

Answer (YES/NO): YES